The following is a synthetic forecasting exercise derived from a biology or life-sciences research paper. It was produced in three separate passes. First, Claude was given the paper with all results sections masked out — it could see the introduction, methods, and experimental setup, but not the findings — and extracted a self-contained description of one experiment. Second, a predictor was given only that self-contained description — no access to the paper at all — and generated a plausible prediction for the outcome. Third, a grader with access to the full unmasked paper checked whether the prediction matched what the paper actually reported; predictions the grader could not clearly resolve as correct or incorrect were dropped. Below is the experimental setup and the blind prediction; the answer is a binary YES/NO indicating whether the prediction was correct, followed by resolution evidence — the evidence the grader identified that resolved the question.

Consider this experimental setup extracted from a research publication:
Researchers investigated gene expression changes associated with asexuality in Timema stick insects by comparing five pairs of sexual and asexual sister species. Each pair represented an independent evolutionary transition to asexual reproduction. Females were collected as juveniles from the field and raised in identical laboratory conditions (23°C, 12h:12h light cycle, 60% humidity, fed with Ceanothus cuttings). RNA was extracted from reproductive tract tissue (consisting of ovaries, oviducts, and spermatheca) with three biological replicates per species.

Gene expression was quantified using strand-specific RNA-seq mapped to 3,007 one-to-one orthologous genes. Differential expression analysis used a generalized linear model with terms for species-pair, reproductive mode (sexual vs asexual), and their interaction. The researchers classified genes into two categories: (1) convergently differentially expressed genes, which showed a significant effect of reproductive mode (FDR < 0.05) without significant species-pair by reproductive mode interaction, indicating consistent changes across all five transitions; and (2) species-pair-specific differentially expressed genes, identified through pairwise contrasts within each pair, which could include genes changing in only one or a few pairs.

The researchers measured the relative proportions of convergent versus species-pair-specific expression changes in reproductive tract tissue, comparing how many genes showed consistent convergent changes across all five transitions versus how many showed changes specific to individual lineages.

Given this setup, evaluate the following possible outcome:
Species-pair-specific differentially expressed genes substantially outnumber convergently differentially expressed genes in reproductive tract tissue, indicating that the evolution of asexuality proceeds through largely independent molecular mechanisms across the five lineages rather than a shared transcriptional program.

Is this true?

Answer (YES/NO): NO